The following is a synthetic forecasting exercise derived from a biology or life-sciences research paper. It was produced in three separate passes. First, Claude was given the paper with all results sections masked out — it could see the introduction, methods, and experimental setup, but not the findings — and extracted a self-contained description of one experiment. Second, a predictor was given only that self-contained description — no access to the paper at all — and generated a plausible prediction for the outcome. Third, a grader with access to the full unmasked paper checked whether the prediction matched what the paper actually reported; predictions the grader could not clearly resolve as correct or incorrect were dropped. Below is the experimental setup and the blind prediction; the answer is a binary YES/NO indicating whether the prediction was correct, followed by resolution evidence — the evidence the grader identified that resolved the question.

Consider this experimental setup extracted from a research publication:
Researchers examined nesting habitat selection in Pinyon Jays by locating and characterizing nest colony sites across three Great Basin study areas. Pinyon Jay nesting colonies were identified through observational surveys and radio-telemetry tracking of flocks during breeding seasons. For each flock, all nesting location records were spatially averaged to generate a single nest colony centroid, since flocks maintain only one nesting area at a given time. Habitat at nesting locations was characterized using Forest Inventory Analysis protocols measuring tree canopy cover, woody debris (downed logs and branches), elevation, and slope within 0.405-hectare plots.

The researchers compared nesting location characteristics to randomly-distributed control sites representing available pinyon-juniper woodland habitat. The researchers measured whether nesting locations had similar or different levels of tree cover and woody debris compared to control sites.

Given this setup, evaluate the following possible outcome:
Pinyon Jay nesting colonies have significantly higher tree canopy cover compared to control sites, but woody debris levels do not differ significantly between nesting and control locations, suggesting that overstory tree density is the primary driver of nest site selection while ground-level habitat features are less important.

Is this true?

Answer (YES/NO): NO